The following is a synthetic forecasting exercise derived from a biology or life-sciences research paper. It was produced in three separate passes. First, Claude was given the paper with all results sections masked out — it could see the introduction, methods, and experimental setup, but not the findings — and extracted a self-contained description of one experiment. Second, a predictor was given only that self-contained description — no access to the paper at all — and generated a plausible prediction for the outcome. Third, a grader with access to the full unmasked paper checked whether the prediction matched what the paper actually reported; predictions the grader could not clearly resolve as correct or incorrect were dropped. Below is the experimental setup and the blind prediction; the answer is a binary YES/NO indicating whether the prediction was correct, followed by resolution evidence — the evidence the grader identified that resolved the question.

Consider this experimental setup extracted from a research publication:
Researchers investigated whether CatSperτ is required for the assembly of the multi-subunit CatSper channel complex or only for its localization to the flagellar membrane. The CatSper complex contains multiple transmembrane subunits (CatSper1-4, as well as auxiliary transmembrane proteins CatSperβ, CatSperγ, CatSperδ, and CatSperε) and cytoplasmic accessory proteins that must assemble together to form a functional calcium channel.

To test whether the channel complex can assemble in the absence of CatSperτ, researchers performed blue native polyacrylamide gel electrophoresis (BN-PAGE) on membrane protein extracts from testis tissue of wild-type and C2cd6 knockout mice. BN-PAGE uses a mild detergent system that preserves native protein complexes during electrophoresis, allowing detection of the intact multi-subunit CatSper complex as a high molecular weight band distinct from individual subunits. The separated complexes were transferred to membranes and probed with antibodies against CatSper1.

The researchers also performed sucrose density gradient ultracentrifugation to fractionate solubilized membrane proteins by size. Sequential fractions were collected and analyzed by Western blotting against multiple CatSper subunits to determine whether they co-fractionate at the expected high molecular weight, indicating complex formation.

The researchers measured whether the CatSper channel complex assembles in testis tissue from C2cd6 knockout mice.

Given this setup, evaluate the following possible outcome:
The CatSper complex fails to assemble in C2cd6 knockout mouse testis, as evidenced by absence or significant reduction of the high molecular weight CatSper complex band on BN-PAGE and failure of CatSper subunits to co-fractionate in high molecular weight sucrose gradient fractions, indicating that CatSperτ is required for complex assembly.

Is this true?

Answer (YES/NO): NO